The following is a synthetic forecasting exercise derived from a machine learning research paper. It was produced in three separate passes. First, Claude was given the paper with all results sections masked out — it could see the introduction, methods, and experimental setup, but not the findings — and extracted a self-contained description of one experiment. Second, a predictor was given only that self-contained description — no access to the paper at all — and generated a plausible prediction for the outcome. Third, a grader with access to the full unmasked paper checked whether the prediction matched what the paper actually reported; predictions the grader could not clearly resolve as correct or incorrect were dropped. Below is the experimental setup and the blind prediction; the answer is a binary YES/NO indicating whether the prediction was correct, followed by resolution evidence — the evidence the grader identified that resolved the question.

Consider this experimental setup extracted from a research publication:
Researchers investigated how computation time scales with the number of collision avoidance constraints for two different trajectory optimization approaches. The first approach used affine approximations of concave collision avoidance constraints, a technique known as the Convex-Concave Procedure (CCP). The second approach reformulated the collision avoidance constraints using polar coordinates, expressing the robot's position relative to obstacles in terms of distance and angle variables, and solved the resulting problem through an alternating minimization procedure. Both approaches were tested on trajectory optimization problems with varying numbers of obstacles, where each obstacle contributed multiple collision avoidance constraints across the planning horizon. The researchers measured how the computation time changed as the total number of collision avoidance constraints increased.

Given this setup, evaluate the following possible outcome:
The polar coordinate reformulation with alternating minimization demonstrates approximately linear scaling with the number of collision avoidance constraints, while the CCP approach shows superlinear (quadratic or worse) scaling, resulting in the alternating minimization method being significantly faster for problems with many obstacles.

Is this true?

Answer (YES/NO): NO